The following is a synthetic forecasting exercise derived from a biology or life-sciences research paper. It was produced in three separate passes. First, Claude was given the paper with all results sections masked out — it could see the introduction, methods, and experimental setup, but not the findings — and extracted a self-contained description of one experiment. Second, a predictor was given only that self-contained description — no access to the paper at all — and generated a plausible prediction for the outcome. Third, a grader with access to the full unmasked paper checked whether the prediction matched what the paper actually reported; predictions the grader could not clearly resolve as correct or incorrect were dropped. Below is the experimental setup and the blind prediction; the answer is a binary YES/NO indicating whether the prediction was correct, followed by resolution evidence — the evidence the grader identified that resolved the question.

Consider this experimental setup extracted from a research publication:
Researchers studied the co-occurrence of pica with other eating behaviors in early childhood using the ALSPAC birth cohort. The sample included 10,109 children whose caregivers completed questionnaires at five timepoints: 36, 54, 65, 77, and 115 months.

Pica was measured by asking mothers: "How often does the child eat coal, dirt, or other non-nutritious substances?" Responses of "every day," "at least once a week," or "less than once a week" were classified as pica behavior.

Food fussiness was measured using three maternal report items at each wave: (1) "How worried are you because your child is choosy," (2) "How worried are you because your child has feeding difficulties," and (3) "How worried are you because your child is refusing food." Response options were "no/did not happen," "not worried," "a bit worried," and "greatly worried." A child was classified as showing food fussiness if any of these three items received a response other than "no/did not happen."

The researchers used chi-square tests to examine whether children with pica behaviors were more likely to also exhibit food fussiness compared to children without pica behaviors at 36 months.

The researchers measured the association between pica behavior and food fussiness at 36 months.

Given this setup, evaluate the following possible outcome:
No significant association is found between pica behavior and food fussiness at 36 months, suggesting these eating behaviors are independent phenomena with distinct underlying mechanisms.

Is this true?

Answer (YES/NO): YES